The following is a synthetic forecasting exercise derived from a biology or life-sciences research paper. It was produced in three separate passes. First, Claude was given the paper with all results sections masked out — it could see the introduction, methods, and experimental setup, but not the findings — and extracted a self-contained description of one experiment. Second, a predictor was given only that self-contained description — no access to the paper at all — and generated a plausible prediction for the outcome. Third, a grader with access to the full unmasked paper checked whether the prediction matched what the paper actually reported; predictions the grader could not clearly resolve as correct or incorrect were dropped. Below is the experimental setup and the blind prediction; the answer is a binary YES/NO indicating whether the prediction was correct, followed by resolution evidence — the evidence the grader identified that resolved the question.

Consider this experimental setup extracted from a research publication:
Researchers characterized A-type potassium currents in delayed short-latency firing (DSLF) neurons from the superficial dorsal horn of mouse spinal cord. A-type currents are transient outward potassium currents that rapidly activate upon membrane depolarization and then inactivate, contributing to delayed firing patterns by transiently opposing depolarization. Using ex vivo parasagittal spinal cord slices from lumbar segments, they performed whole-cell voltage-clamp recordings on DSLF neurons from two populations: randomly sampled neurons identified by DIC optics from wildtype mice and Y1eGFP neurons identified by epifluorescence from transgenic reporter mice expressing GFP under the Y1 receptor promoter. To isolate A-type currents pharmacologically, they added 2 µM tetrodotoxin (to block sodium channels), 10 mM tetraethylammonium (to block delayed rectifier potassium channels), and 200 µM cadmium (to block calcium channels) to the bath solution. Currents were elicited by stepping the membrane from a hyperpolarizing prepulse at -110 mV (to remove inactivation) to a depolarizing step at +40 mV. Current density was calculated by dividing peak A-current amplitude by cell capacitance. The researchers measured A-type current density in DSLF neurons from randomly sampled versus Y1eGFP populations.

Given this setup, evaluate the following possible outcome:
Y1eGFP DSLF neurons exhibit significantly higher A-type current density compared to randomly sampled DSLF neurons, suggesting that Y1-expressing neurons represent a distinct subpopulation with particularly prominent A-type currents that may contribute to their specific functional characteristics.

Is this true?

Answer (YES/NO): NO